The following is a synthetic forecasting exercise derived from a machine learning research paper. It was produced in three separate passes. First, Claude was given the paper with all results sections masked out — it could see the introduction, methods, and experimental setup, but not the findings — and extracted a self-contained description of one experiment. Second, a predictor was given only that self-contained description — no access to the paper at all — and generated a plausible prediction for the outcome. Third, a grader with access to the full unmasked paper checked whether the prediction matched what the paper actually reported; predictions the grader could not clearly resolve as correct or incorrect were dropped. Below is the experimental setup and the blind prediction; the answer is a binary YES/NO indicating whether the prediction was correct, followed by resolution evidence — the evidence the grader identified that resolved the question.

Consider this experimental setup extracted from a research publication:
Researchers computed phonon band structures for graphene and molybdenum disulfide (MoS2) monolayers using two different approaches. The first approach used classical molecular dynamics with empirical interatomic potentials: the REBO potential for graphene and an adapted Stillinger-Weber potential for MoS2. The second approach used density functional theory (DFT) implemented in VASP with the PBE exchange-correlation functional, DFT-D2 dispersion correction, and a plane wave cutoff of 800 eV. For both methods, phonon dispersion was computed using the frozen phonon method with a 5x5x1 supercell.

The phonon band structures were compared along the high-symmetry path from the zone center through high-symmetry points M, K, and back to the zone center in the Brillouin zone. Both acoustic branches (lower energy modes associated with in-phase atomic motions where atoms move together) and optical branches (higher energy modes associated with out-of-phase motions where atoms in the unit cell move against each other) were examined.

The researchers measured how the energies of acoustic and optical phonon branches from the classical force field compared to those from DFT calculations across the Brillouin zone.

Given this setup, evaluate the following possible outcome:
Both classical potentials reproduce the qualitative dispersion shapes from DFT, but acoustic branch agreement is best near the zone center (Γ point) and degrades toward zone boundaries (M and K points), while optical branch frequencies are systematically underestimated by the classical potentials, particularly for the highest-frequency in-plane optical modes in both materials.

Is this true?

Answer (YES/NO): NO